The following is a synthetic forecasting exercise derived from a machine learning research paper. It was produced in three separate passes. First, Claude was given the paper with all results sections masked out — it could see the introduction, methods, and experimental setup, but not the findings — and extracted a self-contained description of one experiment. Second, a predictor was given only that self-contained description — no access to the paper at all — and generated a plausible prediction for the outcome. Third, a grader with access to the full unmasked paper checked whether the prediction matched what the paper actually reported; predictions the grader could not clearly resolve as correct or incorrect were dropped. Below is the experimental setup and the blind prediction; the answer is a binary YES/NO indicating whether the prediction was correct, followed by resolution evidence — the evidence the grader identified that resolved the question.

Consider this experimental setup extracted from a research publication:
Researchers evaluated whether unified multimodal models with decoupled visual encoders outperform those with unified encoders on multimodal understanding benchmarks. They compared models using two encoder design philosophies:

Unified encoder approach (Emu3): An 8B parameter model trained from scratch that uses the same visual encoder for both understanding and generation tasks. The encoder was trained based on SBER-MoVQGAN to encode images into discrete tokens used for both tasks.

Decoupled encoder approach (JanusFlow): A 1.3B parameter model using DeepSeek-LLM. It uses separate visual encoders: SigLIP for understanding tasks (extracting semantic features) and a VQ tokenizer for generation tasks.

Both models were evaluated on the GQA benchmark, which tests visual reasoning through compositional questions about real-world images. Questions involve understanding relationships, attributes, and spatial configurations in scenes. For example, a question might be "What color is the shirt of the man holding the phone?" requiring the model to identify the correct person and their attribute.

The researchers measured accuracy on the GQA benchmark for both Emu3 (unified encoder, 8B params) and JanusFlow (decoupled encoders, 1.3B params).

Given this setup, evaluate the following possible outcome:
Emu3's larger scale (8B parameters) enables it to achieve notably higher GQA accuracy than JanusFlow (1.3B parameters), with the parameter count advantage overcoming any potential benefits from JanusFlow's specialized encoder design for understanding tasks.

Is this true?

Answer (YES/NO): NO